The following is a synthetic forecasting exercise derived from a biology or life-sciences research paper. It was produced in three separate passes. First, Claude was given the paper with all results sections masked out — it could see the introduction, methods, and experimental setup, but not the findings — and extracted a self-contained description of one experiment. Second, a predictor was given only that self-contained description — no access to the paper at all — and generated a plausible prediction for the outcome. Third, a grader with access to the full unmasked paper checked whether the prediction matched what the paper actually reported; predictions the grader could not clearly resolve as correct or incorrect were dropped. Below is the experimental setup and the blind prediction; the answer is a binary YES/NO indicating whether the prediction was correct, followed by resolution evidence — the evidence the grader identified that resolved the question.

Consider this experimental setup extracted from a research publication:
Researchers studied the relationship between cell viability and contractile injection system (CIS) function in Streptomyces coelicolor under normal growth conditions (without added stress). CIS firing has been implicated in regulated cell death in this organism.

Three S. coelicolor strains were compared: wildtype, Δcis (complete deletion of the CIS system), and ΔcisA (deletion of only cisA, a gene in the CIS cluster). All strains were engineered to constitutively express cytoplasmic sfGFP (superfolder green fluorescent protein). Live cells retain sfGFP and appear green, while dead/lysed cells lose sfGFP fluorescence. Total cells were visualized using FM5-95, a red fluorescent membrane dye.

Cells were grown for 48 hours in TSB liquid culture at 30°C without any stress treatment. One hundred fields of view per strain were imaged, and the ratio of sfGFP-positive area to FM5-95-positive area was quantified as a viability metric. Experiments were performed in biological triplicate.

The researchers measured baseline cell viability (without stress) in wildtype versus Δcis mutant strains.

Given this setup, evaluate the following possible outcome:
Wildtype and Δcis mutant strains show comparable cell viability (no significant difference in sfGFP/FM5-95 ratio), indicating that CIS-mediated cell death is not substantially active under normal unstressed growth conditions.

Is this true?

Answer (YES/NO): YES